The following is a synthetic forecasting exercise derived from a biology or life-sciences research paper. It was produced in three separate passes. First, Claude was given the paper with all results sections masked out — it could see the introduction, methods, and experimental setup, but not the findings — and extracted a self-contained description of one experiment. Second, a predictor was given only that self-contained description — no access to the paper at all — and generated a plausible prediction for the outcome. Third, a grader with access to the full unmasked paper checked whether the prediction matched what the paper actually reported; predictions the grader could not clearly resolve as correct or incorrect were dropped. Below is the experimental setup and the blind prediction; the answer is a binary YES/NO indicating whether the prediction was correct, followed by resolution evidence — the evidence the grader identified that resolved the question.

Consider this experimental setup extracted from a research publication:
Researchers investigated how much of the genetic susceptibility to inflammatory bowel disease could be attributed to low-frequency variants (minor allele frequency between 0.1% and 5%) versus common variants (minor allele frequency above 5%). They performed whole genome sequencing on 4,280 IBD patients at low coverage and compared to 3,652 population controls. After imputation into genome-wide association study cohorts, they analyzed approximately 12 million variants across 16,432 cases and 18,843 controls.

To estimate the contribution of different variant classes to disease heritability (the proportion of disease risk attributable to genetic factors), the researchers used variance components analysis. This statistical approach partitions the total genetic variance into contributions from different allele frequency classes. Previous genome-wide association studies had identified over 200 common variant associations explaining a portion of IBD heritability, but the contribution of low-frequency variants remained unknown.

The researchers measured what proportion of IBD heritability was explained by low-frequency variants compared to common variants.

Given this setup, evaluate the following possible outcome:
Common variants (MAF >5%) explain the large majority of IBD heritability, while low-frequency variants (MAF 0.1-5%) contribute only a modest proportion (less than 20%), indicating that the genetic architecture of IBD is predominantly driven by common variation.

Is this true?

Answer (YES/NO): YES